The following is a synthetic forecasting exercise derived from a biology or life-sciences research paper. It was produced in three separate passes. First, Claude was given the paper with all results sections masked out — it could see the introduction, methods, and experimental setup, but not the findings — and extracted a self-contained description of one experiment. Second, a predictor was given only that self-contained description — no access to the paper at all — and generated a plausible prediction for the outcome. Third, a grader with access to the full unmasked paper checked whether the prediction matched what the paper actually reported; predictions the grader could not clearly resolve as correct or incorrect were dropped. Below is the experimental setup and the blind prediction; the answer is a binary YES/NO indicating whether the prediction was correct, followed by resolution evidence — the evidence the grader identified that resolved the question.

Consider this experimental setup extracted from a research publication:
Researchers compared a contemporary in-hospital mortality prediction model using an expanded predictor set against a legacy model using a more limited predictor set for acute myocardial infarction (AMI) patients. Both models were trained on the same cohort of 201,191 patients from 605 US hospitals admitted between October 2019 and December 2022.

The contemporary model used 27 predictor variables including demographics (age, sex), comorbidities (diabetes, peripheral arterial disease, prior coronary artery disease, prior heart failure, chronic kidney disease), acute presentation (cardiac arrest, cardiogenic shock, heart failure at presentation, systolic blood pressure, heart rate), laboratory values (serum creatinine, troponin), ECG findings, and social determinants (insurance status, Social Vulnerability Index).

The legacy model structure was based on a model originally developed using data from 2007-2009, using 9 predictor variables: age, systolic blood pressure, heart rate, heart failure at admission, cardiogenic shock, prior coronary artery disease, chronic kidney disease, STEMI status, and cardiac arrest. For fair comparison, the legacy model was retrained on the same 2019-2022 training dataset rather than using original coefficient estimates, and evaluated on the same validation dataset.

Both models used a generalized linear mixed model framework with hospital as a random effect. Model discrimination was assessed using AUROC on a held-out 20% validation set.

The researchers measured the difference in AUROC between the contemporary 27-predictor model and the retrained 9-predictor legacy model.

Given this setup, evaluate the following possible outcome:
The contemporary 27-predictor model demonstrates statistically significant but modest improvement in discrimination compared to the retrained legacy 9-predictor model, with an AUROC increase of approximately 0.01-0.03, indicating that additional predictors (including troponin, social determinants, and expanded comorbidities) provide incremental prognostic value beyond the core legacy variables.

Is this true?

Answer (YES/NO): NO